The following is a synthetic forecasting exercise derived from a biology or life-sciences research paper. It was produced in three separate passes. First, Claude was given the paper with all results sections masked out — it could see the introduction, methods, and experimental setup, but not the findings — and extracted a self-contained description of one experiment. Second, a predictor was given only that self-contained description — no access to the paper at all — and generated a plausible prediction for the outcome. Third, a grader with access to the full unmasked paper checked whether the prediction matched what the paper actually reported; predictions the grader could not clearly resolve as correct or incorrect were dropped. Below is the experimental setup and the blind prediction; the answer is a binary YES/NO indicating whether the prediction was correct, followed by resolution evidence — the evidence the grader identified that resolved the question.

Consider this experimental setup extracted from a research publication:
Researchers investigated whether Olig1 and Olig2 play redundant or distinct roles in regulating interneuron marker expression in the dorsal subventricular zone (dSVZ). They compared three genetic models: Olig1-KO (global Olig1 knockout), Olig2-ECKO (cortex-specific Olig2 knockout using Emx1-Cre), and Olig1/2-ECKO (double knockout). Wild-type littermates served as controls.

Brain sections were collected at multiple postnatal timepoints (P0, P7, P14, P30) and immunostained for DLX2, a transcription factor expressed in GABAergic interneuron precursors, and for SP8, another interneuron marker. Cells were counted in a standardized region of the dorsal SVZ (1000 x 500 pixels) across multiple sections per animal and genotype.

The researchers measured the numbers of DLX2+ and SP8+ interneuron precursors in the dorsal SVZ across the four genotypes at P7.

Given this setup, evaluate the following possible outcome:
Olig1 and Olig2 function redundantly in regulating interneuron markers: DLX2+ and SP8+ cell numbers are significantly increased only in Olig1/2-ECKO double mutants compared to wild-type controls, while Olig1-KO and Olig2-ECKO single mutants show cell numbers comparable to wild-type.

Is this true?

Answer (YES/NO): NO